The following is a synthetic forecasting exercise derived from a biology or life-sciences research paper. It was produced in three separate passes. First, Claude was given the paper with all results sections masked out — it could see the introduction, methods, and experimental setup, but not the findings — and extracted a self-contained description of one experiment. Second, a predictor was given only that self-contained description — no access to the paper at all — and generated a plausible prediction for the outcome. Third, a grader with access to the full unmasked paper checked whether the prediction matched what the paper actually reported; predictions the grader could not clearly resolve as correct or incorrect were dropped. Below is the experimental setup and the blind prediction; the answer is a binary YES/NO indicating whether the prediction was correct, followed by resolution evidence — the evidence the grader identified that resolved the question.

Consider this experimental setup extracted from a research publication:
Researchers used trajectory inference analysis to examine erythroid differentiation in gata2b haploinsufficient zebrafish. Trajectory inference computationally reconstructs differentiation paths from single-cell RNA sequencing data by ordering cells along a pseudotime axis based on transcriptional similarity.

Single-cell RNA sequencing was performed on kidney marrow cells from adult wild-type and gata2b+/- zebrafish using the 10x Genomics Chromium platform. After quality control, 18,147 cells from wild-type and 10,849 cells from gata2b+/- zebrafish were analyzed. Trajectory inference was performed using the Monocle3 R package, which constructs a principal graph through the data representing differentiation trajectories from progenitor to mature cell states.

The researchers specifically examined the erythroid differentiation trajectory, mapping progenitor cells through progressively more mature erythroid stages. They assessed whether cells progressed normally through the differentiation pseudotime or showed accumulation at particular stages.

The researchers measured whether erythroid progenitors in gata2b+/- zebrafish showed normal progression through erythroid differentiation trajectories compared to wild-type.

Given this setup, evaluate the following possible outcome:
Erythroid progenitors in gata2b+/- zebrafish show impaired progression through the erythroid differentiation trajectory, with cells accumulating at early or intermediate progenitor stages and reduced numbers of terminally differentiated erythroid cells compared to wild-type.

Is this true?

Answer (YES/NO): NO